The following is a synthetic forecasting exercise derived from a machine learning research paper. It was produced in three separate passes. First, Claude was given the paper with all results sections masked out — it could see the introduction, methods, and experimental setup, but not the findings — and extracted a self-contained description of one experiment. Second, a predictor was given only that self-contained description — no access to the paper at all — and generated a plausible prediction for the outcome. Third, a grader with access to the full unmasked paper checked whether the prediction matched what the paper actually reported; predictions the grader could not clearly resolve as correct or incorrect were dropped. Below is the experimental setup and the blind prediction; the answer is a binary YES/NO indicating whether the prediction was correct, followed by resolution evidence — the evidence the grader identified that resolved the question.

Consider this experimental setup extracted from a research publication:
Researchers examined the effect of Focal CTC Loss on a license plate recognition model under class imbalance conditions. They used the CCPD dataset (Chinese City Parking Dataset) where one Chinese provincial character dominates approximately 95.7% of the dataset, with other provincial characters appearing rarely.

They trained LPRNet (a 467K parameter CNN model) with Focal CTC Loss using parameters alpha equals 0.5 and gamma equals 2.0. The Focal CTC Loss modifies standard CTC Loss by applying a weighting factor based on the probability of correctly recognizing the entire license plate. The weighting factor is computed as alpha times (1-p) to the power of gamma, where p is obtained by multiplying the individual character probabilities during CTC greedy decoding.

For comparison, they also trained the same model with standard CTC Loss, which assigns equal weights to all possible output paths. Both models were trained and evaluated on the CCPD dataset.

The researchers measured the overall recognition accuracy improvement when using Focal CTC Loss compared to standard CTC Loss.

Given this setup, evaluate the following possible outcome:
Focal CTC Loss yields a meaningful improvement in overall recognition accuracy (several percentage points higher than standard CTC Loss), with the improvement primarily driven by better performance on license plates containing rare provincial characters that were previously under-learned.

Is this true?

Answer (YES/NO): NO